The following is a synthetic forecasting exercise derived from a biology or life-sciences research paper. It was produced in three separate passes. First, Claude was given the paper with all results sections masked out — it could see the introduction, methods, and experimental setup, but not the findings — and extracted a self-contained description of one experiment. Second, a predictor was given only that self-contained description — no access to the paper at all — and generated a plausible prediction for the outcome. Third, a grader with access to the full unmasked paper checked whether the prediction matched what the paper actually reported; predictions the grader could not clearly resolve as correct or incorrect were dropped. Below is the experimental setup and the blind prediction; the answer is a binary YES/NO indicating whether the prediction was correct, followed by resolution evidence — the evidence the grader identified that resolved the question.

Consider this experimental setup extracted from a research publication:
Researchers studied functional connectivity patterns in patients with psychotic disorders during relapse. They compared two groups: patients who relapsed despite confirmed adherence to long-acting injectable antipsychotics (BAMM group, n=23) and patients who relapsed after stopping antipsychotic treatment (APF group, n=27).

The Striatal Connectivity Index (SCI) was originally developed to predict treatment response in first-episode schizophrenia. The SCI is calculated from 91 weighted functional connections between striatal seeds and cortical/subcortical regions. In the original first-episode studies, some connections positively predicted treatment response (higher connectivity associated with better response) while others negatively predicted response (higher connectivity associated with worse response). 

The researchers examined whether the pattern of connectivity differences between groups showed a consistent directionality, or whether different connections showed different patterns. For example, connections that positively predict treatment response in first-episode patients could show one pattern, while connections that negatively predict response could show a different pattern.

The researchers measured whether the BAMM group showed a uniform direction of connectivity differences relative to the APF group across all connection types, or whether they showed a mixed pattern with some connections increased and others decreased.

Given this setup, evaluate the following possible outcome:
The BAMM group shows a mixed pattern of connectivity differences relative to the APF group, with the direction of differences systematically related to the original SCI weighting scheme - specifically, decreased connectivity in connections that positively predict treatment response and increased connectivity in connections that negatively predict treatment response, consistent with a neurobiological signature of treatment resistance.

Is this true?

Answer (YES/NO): NO